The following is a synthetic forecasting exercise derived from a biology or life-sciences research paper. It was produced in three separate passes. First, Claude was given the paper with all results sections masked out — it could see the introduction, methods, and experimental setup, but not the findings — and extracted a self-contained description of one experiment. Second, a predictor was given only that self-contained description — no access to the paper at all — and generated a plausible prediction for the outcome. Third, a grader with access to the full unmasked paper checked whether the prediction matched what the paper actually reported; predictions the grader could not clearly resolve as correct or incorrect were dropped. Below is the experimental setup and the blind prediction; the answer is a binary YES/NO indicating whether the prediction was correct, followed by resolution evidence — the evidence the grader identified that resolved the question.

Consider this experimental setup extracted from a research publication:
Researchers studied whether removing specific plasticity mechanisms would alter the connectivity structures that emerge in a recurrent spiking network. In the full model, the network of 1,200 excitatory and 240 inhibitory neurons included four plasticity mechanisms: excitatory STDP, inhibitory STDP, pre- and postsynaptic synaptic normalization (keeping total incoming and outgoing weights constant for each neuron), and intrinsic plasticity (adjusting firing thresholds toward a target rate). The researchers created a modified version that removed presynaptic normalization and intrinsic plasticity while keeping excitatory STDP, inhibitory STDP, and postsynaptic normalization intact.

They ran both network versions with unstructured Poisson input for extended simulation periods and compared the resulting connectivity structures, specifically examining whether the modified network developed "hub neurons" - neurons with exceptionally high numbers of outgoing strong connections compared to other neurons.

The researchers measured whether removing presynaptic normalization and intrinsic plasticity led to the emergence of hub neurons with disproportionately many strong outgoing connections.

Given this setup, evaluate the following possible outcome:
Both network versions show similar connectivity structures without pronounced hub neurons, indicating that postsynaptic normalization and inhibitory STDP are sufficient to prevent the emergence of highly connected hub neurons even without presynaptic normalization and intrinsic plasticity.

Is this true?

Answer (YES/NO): NO